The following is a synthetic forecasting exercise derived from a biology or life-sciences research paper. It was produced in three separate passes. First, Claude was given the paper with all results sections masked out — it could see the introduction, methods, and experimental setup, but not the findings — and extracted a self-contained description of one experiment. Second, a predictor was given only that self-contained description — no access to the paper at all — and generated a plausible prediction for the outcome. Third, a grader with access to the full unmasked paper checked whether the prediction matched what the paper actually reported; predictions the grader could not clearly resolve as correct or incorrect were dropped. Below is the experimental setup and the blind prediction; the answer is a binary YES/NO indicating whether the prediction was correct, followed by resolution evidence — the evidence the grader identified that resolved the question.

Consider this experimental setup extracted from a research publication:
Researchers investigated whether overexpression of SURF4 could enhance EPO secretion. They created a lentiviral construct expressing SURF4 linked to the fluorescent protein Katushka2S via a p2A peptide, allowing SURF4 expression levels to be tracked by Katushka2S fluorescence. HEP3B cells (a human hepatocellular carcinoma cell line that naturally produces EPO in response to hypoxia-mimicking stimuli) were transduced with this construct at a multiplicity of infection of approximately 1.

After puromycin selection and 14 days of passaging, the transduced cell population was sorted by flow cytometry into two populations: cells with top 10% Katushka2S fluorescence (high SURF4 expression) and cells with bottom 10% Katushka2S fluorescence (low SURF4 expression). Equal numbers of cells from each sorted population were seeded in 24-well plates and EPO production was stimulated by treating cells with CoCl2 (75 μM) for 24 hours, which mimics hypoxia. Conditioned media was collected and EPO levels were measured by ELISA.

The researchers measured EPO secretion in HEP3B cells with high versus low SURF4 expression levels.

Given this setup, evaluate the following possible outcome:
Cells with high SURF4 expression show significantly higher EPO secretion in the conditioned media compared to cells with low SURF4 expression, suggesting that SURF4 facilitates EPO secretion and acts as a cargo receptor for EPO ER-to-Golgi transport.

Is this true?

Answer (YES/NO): YES